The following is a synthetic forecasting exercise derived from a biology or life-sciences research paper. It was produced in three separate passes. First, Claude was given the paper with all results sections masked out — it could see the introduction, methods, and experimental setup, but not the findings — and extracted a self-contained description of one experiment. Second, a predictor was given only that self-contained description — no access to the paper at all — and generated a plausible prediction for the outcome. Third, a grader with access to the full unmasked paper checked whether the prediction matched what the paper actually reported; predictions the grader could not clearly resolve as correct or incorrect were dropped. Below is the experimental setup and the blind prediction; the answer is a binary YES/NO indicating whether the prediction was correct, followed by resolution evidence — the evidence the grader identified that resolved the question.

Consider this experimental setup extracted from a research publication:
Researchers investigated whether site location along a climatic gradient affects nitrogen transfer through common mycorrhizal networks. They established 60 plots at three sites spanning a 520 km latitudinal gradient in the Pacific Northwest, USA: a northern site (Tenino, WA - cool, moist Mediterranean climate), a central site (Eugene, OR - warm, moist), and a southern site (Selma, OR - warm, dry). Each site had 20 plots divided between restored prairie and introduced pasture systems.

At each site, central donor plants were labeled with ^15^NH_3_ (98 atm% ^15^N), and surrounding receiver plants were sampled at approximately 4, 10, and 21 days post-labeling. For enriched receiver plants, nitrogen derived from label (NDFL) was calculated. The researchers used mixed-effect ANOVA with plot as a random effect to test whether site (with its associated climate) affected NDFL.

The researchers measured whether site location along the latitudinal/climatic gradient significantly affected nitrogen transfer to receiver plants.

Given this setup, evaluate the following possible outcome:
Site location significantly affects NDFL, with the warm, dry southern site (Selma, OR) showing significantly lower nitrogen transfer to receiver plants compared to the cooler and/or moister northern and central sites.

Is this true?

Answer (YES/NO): NO